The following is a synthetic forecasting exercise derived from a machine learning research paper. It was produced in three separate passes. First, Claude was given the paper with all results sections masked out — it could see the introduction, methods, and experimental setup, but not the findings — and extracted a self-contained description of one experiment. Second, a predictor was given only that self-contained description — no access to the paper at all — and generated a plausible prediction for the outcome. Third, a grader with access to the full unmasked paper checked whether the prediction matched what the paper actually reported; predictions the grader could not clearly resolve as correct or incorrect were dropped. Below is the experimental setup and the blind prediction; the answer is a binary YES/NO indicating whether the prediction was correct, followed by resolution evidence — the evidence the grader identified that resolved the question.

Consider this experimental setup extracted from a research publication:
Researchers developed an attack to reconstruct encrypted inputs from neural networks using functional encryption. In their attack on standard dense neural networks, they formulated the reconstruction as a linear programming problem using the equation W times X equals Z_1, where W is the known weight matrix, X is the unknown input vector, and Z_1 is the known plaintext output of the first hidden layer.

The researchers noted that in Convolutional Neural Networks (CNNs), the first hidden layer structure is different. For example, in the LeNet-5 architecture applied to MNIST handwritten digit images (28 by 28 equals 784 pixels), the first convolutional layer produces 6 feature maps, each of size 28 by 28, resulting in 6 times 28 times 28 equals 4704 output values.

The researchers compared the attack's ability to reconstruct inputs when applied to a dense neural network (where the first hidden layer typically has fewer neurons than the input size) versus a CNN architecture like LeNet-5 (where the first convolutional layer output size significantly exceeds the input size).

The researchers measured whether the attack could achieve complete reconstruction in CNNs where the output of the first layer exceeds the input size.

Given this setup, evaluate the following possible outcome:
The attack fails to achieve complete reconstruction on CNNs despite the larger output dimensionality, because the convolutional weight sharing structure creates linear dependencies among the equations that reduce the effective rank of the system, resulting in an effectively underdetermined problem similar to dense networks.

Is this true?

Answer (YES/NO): NO